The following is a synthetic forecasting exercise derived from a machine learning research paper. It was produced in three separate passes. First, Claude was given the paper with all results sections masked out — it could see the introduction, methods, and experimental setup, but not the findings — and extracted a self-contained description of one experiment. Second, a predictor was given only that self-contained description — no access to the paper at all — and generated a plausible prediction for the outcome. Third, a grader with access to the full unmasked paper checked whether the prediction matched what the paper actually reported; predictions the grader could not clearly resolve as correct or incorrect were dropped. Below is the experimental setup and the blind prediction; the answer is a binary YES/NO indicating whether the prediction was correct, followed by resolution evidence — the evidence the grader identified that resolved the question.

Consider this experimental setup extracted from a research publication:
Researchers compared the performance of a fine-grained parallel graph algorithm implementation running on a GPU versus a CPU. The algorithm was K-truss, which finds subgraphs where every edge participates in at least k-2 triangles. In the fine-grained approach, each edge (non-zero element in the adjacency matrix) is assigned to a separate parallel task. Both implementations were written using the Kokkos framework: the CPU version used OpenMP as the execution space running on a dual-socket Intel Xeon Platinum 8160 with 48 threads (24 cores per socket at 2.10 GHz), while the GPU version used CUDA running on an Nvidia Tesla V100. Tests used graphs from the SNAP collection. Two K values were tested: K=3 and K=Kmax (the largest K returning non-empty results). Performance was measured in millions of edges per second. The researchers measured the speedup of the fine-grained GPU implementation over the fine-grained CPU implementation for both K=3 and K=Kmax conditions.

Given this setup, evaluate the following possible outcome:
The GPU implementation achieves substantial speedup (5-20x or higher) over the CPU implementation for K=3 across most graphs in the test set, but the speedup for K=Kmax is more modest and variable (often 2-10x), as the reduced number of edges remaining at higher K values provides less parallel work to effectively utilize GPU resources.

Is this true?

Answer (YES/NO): NO